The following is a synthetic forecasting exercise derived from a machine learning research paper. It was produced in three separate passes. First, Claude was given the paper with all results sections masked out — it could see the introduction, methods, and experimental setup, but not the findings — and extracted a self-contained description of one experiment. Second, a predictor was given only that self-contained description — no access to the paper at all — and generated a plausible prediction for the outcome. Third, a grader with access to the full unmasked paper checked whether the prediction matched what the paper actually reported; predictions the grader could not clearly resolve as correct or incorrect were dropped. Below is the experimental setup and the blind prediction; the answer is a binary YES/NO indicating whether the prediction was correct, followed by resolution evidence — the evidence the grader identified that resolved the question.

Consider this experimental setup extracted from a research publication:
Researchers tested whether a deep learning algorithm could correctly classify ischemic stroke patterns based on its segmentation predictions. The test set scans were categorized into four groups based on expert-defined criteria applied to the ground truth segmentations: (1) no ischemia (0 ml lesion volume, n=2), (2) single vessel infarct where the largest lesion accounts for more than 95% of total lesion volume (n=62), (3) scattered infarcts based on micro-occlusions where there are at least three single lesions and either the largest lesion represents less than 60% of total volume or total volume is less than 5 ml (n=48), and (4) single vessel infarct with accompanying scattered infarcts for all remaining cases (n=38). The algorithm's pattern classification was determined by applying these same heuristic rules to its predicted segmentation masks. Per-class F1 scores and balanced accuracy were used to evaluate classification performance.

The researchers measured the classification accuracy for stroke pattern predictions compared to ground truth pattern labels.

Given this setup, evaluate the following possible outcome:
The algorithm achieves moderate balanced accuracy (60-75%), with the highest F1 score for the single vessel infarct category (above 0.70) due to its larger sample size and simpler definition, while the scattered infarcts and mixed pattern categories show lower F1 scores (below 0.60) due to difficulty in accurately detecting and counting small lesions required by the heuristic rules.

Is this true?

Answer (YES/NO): NO